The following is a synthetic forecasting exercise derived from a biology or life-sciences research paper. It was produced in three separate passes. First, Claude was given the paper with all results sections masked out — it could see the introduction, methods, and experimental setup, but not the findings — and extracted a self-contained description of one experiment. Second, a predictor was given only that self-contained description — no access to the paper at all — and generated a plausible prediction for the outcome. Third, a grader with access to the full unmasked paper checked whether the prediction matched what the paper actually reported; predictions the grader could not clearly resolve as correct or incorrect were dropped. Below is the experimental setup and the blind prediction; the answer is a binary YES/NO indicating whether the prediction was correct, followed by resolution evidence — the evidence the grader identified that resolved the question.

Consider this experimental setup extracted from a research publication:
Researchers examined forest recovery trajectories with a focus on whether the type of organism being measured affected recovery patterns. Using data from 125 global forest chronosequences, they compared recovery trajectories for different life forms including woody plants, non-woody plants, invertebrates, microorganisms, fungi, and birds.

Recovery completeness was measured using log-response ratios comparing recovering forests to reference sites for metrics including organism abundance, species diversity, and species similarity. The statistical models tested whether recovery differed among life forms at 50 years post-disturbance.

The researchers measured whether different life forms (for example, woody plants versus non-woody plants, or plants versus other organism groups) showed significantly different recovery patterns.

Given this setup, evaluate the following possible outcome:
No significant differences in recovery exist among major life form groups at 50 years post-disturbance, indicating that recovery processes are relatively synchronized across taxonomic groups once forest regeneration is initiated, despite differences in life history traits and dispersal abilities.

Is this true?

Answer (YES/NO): YES